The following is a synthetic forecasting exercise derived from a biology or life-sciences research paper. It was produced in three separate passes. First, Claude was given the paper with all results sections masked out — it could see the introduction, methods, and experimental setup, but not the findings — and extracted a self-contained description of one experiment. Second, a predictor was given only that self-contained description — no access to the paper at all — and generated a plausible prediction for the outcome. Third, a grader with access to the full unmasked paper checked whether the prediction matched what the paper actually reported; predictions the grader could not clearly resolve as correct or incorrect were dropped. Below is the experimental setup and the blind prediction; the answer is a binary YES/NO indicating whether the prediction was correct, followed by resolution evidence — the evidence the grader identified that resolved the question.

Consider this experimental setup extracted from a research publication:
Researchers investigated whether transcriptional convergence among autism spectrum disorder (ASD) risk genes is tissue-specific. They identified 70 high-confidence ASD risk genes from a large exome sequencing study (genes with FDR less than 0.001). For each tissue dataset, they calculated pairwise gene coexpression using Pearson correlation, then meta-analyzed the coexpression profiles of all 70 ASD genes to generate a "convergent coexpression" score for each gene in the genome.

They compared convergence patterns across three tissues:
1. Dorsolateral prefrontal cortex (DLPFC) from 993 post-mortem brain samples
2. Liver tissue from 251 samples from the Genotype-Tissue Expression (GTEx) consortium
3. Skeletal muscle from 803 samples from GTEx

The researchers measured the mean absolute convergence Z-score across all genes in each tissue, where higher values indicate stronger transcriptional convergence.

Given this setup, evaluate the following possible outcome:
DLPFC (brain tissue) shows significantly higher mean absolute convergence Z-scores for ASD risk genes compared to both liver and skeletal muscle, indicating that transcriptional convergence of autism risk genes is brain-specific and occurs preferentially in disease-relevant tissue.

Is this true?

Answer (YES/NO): YES